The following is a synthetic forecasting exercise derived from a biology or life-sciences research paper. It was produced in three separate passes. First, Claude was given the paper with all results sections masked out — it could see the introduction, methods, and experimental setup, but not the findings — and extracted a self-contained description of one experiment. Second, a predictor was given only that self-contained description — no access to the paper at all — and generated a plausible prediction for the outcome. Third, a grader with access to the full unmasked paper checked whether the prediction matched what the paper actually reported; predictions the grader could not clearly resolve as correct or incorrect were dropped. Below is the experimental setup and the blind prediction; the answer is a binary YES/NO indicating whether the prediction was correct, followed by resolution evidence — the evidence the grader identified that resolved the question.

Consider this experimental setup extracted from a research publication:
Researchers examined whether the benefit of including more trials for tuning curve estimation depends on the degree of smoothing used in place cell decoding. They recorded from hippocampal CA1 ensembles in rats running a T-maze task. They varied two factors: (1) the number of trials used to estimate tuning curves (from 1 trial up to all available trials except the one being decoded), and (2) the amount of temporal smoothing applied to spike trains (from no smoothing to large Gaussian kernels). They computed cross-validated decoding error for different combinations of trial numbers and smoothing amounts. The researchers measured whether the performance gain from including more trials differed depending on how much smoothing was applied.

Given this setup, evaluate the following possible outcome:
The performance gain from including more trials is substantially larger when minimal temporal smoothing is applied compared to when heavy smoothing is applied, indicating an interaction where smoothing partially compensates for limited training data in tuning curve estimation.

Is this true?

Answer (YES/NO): NO